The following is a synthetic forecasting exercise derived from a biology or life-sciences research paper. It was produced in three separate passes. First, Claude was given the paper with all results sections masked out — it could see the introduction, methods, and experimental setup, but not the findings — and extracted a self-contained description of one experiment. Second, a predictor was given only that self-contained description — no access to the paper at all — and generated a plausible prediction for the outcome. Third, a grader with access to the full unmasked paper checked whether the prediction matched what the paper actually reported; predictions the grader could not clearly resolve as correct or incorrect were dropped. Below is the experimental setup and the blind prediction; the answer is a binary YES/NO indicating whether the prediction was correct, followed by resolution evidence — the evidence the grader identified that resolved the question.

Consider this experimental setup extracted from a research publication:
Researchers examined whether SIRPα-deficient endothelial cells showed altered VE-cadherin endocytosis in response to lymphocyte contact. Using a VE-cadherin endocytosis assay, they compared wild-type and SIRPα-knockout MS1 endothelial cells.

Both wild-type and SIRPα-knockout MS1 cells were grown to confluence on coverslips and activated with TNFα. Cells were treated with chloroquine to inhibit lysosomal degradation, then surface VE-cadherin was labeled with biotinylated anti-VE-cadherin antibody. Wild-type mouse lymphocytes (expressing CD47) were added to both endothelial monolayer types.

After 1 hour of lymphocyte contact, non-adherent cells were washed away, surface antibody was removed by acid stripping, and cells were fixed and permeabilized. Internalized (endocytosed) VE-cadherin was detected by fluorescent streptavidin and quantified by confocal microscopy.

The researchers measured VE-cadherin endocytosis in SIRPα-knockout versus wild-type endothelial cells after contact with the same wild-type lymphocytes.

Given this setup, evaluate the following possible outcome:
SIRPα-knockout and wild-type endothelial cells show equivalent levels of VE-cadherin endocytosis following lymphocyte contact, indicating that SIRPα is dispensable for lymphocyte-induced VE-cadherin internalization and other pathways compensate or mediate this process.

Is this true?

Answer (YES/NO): NO